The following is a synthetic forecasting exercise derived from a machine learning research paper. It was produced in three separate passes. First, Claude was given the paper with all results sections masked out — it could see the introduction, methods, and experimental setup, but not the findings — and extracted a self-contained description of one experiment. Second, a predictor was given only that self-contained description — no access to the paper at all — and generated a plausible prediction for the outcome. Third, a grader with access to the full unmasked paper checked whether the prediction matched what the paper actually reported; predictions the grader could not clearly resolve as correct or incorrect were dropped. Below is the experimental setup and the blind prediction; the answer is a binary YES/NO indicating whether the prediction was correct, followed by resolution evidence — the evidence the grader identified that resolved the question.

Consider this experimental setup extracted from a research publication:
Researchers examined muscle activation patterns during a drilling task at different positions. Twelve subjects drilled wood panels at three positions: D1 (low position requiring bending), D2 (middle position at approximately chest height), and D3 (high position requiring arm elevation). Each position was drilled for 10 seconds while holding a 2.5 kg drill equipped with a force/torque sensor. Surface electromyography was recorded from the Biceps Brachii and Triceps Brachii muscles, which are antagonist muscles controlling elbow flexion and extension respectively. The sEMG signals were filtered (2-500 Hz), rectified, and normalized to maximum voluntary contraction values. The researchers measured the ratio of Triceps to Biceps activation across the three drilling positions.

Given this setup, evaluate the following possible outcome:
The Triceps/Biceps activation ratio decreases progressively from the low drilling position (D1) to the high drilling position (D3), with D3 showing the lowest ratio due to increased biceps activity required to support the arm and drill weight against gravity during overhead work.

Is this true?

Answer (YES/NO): NO